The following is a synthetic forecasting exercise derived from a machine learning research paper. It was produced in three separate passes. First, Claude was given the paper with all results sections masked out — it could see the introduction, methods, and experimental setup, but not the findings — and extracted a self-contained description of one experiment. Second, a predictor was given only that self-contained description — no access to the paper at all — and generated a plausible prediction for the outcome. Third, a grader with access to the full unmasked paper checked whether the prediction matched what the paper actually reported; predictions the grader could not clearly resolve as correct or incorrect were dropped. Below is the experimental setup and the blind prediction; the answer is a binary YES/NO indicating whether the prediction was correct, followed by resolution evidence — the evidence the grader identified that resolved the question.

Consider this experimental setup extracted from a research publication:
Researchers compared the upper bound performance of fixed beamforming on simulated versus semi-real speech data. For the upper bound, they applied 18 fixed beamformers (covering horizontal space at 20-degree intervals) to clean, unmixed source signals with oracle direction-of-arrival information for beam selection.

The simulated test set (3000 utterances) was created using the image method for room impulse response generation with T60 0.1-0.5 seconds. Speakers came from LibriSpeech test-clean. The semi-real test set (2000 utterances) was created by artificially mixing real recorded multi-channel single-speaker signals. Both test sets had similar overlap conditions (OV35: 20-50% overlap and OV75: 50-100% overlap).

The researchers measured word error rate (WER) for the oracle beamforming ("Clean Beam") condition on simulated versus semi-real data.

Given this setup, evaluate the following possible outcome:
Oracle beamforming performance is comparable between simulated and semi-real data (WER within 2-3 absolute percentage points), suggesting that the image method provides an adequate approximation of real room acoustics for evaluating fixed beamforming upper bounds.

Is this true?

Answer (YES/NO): NO